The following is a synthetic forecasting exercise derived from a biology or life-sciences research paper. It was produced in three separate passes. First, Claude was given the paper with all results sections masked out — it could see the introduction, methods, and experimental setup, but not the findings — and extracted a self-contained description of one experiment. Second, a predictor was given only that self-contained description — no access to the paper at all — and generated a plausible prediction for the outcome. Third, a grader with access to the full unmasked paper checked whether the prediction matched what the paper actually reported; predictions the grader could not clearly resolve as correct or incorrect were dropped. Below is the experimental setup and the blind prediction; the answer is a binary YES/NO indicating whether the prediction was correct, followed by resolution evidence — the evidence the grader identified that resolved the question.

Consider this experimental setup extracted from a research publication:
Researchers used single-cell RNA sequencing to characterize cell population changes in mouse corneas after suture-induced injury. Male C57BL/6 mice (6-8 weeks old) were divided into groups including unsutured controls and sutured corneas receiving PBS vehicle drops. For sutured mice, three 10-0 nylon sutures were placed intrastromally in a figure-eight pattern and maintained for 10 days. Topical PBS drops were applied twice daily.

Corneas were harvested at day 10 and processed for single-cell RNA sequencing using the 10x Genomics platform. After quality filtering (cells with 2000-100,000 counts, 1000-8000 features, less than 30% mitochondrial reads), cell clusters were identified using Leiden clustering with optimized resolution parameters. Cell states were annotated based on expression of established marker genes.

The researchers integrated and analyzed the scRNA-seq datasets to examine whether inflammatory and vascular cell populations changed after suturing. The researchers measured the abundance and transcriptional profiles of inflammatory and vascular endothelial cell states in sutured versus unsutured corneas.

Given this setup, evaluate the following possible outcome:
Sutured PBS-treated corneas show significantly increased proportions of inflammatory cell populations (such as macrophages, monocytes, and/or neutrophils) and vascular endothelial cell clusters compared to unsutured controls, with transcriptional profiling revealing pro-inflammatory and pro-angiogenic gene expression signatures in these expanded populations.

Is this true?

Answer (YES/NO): YES